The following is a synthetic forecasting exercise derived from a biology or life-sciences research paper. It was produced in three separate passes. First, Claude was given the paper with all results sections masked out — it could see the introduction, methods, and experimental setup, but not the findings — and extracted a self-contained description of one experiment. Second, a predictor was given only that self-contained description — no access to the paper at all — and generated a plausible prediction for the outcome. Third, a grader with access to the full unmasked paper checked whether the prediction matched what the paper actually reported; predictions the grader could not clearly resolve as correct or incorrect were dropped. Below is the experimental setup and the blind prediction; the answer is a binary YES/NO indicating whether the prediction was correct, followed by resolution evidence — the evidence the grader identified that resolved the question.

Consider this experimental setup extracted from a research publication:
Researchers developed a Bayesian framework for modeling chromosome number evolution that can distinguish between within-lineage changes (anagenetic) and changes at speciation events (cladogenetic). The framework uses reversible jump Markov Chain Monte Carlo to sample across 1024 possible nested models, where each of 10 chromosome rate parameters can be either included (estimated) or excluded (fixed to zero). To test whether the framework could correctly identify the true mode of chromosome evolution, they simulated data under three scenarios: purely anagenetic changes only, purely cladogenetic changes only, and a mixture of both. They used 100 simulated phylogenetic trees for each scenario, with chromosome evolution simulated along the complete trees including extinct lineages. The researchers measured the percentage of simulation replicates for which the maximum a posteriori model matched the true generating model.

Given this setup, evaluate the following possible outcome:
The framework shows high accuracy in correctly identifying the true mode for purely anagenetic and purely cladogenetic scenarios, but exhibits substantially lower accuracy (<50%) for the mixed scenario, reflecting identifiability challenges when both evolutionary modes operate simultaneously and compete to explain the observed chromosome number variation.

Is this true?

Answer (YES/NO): NO